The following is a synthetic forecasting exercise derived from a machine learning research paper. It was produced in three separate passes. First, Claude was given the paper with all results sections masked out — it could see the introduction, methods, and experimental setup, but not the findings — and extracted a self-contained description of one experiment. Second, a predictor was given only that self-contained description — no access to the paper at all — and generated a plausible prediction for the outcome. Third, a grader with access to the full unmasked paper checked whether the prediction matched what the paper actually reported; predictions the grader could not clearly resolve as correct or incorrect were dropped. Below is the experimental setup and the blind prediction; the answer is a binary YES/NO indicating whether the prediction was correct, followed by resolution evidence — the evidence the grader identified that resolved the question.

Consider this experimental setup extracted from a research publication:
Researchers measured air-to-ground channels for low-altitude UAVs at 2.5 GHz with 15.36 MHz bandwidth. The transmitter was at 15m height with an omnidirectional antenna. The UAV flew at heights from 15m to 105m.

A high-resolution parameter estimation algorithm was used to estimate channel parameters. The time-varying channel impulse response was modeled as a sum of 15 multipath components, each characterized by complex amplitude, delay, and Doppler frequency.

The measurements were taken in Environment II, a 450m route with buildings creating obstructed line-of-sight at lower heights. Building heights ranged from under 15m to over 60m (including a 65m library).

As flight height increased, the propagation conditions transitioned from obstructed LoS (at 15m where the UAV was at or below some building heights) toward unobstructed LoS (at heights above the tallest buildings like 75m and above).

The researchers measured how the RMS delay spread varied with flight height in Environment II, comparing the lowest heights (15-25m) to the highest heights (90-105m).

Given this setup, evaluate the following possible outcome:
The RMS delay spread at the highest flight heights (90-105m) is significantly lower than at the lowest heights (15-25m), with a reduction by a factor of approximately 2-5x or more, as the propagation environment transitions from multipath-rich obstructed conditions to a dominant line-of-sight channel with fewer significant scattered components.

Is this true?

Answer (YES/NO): NO